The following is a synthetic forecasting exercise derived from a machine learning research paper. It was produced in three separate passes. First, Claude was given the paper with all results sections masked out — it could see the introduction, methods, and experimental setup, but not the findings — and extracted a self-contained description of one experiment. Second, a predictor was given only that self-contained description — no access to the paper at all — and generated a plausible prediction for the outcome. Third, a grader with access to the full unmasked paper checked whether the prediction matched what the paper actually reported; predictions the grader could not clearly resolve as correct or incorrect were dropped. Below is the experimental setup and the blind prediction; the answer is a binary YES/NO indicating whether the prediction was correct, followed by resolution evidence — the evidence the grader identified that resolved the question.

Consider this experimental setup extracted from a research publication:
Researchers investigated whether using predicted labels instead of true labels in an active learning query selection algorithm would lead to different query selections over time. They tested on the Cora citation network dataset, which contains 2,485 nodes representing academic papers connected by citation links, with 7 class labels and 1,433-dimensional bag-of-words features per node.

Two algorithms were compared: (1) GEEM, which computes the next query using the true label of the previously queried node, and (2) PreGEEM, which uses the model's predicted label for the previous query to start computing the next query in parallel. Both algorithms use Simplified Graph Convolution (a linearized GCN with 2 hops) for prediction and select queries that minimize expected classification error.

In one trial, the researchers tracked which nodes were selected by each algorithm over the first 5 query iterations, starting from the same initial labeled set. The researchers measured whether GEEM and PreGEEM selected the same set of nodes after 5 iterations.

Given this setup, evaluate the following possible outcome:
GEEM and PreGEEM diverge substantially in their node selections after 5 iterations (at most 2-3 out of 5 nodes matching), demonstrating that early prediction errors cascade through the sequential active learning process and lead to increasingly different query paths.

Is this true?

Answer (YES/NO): NO